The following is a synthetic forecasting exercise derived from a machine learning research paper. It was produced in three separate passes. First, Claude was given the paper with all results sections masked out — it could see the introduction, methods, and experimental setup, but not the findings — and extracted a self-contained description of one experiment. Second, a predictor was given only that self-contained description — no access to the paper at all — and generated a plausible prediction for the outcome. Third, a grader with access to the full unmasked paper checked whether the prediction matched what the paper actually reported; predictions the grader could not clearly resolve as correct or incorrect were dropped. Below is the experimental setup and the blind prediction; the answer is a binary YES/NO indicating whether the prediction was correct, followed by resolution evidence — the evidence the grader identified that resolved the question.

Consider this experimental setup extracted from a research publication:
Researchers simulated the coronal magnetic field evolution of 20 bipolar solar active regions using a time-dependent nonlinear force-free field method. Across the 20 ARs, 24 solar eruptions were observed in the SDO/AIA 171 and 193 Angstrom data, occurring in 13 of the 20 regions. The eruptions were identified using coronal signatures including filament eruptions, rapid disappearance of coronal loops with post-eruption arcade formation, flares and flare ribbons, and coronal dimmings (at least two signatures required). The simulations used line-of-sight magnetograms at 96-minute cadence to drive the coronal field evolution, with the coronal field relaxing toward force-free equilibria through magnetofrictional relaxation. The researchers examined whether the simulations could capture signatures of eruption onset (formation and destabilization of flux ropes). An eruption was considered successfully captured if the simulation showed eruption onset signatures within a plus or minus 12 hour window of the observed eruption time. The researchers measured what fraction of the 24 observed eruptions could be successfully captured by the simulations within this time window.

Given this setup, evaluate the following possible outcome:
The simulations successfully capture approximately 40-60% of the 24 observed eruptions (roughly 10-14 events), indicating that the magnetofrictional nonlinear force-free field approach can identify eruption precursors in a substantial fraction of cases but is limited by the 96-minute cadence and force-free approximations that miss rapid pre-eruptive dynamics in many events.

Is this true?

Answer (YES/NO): YES